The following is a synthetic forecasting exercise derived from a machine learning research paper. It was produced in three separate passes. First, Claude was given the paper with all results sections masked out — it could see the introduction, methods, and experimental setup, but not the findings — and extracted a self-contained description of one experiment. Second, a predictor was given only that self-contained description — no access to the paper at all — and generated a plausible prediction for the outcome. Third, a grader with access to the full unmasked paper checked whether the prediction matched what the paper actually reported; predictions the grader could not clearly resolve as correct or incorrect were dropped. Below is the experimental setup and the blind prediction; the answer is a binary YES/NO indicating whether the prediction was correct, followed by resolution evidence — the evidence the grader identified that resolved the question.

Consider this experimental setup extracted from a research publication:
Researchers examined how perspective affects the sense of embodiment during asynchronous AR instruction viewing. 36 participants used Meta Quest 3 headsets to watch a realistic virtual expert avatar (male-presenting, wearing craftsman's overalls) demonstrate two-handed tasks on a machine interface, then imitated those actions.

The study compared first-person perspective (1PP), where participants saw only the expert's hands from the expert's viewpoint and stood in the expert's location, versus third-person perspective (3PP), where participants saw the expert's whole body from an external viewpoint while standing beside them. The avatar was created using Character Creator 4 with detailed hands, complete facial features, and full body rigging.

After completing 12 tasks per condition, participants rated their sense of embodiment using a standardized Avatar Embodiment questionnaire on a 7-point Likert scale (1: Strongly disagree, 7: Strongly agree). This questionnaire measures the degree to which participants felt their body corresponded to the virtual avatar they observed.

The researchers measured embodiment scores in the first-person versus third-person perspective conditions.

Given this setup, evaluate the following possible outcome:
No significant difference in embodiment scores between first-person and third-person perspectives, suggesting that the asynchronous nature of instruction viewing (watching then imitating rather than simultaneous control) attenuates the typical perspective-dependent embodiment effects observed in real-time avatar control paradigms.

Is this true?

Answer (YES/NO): NO